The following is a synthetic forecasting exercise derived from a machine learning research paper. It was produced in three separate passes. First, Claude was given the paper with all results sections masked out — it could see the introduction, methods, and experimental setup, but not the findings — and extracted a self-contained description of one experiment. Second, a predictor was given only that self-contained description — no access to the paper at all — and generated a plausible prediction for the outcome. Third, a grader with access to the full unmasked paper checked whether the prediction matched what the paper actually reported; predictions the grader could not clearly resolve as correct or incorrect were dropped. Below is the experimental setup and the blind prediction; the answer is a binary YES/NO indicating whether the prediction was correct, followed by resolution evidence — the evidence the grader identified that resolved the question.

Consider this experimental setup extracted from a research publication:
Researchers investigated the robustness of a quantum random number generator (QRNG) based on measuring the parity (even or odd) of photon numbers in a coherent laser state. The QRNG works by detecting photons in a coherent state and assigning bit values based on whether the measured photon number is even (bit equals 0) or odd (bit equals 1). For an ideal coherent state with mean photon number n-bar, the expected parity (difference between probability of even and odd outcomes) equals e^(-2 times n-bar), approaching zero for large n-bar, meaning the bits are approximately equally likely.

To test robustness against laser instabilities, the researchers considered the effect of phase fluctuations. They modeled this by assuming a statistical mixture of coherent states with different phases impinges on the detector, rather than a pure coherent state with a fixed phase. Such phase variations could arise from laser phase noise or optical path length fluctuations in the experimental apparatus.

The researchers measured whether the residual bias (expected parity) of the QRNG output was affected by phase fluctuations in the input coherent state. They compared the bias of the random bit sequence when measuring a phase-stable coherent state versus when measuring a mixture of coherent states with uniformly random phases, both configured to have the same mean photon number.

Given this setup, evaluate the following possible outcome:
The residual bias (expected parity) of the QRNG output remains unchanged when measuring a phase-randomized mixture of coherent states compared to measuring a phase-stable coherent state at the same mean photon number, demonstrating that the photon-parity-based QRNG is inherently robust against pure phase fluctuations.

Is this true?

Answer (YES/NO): YES